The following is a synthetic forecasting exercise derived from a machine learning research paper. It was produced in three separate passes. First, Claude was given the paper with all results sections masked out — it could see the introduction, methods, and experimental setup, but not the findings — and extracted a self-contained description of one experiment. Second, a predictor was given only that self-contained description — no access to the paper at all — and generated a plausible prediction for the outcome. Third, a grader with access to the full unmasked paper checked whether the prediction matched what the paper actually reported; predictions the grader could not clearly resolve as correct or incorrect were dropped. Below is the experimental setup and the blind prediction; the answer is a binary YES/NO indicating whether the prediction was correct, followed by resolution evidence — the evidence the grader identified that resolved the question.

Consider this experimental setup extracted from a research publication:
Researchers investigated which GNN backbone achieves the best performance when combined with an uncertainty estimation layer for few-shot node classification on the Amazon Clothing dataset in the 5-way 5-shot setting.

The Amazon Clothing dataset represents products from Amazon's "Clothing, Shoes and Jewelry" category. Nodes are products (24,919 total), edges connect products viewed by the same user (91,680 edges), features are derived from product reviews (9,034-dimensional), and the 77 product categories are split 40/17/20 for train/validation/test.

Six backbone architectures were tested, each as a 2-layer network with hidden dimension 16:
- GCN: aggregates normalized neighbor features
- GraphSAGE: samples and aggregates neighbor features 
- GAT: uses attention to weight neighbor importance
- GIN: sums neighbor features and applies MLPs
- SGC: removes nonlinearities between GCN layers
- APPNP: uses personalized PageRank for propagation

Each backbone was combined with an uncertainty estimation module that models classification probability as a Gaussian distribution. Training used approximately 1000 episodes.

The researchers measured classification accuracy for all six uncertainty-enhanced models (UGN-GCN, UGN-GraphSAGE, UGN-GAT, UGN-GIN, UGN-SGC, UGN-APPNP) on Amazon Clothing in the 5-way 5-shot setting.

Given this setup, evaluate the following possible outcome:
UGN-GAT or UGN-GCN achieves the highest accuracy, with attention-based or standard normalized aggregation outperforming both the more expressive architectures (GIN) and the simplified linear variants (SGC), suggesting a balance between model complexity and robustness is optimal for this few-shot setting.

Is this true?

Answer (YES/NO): NO